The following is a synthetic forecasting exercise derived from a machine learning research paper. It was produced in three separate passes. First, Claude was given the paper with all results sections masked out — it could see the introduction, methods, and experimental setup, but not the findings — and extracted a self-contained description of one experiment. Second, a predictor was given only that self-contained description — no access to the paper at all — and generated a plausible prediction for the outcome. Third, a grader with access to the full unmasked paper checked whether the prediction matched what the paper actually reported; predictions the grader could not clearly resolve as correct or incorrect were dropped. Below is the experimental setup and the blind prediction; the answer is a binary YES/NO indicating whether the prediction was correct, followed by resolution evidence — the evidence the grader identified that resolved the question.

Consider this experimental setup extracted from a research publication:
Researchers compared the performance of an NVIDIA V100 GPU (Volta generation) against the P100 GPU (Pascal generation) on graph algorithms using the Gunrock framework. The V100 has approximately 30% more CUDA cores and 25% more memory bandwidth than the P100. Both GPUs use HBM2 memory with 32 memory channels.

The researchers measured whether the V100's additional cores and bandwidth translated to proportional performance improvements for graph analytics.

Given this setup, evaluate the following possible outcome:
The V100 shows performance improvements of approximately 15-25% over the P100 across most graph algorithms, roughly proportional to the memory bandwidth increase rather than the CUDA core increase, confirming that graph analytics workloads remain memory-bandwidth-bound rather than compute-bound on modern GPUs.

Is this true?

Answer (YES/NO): NO